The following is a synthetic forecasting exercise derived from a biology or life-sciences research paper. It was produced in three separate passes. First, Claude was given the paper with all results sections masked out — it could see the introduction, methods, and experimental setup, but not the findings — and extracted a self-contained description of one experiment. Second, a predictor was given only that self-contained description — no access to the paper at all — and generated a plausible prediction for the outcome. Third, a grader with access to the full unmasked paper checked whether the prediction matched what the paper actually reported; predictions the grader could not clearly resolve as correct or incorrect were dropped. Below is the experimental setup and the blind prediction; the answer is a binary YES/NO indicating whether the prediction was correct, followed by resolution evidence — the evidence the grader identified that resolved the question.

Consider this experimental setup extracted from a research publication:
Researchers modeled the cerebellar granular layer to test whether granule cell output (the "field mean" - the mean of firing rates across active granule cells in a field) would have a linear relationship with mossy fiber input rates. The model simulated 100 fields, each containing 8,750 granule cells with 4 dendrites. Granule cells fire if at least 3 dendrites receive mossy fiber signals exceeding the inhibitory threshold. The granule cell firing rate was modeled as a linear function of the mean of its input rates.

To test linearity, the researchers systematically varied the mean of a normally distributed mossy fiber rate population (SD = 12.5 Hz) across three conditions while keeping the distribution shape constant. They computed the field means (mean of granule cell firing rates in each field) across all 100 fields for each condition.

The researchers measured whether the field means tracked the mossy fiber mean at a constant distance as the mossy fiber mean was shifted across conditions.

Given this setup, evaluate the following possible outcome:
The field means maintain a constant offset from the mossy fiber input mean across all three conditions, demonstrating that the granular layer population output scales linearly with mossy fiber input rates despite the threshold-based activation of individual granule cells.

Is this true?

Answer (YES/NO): YES